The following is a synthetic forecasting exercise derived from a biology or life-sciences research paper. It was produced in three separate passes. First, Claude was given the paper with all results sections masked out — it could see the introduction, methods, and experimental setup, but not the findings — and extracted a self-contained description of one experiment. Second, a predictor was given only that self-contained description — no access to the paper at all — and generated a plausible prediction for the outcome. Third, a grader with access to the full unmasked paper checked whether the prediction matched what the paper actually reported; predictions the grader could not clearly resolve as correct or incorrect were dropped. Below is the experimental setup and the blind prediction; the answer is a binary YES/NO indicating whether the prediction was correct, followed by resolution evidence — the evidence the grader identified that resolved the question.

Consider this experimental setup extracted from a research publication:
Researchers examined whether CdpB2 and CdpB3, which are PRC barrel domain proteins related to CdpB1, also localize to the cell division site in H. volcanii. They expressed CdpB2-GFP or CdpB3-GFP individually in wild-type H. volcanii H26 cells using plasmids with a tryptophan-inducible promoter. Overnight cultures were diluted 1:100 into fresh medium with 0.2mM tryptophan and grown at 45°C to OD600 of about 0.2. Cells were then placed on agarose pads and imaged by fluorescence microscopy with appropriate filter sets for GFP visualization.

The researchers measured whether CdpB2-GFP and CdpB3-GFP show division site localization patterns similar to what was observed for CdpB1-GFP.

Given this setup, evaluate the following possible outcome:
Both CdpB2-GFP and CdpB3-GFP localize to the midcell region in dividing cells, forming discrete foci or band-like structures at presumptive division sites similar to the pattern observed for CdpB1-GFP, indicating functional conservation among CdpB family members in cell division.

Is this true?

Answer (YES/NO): YES